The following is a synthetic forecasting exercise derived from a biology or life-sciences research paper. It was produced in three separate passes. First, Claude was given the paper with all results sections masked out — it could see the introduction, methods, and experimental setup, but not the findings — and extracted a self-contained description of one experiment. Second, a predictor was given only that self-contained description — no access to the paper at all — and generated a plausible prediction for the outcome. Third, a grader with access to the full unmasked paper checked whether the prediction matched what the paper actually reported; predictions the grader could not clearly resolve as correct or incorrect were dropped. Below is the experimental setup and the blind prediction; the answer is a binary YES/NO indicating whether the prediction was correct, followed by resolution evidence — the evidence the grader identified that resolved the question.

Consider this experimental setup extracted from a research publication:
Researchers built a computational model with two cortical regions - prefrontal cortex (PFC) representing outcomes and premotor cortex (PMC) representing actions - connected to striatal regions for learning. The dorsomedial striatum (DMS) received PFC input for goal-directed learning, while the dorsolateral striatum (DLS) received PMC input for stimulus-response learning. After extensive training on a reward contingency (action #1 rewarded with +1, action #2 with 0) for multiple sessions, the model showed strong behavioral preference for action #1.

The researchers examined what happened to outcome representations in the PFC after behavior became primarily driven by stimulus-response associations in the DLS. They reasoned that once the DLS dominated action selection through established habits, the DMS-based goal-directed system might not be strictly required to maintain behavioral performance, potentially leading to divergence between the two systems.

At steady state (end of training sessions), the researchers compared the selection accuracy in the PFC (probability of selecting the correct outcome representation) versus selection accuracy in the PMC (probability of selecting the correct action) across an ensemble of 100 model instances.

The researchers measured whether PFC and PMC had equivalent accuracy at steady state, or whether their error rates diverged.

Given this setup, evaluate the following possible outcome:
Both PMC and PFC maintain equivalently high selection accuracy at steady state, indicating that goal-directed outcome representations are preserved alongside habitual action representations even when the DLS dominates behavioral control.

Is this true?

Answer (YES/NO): NO